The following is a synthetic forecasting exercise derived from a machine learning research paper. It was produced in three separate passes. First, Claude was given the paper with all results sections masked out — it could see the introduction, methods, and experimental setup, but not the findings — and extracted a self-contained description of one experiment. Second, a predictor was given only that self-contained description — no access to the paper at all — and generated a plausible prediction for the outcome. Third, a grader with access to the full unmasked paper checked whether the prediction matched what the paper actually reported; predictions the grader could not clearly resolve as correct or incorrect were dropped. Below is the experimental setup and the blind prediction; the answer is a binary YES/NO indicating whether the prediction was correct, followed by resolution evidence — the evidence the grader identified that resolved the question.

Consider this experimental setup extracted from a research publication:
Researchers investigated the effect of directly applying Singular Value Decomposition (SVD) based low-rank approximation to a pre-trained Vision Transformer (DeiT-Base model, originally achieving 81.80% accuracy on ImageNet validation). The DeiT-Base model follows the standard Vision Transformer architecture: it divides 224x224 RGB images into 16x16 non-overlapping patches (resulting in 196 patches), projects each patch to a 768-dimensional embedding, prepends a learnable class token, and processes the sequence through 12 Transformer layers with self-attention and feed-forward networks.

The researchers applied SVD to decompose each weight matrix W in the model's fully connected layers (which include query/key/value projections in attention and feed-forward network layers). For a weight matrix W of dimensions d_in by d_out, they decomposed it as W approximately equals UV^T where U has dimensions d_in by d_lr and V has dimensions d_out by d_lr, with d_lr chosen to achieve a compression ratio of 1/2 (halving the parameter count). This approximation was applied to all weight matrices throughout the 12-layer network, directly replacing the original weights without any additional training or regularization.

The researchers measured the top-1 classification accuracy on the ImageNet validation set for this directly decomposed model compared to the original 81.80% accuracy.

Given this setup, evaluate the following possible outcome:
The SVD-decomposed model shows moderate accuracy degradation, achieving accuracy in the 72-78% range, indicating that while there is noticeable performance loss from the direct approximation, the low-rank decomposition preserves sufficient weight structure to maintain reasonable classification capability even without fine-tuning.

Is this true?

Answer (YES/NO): NO